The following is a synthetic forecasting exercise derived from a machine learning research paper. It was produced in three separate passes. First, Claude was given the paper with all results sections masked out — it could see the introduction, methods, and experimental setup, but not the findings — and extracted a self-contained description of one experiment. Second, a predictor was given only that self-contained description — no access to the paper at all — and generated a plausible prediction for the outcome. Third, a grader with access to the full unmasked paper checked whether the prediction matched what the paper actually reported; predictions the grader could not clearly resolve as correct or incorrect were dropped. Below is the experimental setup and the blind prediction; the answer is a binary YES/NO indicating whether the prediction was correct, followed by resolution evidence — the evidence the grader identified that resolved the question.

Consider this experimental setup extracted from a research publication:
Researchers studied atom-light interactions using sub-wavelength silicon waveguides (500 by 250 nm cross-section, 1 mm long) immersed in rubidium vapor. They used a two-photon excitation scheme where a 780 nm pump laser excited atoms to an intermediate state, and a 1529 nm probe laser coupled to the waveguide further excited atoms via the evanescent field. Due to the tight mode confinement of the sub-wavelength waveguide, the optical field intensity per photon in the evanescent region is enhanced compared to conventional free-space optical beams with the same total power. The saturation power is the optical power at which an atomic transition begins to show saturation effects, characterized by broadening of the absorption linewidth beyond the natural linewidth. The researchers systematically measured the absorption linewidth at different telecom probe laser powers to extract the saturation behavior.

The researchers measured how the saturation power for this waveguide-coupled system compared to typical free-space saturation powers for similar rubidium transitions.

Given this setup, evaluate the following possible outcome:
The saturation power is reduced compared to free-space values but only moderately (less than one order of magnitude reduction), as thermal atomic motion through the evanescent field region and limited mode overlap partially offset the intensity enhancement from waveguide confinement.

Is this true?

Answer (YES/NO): NO